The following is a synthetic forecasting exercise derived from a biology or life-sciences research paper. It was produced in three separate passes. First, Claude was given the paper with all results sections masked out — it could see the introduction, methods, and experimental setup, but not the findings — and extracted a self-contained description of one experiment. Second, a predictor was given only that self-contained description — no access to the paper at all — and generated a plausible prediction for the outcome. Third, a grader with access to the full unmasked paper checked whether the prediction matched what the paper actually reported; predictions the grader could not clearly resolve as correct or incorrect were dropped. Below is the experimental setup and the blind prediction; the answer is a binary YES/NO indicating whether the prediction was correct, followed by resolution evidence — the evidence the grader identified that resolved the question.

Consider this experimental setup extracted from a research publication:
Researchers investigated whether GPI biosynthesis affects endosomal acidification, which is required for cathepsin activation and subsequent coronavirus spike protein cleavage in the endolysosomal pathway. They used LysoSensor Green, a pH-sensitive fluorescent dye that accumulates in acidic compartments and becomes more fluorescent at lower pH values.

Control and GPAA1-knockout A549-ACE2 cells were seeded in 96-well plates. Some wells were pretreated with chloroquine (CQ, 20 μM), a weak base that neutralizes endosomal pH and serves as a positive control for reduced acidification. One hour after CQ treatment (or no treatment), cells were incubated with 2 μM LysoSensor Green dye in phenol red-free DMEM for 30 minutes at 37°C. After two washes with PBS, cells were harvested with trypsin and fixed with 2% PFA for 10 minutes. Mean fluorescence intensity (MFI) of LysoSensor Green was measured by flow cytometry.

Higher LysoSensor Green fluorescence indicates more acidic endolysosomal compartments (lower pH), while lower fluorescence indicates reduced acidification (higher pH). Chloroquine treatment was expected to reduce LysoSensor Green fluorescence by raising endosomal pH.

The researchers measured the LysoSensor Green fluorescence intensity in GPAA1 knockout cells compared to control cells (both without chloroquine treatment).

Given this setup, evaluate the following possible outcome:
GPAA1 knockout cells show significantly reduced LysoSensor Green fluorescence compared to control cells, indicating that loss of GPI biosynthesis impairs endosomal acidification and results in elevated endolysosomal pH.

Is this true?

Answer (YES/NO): NO